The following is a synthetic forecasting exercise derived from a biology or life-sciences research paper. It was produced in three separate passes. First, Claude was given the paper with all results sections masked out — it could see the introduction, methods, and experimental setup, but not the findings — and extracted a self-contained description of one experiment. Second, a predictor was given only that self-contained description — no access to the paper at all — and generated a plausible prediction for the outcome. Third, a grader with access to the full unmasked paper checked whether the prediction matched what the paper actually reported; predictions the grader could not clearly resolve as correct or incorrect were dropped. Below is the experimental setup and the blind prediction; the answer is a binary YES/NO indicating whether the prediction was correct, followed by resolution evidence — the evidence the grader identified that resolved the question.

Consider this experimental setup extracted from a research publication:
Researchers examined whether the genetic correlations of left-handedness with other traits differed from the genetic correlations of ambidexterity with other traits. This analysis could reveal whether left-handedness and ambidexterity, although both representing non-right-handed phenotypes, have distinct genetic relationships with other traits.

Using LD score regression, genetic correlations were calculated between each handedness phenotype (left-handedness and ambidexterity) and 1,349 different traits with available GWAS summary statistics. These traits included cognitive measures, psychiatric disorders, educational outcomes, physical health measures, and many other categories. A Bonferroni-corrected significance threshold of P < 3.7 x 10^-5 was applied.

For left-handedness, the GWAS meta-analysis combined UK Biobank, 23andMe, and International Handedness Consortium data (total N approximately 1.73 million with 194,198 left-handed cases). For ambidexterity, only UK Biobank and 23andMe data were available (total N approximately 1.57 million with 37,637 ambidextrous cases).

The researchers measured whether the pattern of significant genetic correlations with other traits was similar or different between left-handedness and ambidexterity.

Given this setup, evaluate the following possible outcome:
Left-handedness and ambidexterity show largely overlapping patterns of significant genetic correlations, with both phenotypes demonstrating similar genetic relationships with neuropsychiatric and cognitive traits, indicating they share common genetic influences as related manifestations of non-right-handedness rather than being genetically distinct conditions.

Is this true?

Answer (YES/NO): NO